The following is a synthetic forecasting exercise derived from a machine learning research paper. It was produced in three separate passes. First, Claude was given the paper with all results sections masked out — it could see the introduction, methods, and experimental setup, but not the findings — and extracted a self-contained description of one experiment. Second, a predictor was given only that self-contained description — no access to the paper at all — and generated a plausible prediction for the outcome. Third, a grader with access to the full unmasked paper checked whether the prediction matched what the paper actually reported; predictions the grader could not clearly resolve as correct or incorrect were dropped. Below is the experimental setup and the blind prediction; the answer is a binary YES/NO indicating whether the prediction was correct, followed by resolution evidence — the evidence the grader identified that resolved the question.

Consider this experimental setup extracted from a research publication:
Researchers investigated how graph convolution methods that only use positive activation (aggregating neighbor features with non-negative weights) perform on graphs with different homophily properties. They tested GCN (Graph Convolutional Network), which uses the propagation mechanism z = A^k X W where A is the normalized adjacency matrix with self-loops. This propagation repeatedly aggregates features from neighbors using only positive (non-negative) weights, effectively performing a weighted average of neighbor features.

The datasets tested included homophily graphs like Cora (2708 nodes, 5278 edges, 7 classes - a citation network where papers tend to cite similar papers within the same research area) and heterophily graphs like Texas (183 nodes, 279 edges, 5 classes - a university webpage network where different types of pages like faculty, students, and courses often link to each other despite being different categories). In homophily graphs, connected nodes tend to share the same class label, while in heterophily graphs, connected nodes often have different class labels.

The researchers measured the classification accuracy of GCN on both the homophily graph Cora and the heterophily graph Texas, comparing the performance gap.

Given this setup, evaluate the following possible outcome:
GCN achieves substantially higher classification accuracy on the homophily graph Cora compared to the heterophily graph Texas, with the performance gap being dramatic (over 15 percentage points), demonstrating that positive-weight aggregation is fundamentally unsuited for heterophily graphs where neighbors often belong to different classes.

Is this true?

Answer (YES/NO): NO